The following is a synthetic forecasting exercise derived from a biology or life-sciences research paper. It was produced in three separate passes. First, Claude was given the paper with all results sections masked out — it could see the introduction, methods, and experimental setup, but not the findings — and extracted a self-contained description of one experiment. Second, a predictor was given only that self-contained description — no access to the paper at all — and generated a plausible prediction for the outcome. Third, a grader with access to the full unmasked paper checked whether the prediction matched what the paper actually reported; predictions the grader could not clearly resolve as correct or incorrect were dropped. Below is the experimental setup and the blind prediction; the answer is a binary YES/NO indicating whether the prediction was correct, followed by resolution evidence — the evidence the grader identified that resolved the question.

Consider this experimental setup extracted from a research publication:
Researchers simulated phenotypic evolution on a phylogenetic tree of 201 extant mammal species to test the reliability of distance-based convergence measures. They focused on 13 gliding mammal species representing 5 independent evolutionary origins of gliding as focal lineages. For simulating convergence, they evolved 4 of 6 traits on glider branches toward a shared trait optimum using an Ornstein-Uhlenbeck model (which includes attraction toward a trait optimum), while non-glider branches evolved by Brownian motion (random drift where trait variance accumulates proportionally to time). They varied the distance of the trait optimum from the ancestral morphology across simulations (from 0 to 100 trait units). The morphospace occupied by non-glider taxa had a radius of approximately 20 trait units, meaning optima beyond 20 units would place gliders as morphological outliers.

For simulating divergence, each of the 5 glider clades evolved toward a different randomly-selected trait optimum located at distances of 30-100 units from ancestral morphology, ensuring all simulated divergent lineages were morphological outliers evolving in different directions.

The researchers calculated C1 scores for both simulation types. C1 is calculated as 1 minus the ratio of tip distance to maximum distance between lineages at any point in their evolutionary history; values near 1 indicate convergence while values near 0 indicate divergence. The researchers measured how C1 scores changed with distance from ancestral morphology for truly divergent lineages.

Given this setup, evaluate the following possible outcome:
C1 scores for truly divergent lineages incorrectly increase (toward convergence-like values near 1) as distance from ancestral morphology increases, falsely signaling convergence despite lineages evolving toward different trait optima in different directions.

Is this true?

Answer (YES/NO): NO